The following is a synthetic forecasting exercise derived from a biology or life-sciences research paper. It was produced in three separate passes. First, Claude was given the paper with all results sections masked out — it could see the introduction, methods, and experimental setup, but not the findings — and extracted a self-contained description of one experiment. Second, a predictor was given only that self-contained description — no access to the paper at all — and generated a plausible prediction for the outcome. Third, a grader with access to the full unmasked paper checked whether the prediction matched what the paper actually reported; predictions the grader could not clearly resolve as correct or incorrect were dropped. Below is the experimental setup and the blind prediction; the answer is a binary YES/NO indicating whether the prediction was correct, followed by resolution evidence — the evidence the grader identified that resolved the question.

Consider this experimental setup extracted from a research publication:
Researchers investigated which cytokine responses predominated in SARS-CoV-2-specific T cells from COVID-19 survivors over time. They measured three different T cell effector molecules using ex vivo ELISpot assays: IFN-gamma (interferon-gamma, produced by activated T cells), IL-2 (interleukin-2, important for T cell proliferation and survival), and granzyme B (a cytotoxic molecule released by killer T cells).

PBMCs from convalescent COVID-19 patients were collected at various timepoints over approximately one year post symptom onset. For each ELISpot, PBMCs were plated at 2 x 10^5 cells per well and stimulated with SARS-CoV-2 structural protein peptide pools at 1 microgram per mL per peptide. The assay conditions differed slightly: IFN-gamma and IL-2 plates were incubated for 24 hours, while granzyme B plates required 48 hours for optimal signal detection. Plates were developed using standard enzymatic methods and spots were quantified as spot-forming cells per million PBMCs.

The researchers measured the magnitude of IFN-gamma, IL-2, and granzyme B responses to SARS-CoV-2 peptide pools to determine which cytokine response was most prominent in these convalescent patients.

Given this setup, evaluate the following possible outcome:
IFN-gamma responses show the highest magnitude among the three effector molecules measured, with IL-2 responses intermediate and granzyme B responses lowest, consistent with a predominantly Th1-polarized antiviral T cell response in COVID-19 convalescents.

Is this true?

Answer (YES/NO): NO